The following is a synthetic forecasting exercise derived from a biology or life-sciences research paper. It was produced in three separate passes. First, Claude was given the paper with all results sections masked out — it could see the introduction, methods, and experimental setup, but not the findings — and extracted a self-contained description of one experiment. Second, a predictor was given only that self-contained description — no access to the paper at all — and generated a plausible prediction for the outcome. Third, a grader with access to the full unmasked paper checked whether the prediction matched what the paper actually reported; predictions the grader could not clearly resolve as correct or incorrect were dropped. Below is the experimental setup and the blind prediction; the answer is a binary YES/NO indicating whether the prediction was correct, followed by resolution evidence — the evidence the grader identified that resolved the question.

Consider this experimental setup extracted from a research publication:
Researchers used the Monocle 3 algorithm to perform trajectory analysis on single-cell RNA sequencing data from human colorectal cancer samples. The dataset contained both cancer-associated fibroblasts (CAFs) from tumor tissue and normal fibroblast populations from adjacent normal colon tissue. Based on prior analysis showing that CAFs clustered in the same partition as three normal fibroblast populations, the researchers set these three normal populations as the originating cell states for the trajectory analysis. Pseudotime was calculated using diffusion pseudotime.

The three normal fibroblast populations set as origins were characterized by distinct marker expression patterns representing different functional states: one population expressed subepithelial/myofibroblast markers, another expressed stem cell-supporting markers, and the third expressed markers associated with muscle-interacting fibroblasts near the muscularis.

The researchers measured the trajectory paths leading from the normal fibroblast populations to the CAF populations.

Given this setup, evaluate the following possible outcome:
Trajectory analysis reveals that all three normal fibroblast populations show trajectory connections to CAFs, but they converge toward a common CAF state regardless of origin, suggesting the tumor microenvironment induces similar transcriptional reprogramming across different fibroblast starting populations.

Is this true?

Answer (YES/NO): NO